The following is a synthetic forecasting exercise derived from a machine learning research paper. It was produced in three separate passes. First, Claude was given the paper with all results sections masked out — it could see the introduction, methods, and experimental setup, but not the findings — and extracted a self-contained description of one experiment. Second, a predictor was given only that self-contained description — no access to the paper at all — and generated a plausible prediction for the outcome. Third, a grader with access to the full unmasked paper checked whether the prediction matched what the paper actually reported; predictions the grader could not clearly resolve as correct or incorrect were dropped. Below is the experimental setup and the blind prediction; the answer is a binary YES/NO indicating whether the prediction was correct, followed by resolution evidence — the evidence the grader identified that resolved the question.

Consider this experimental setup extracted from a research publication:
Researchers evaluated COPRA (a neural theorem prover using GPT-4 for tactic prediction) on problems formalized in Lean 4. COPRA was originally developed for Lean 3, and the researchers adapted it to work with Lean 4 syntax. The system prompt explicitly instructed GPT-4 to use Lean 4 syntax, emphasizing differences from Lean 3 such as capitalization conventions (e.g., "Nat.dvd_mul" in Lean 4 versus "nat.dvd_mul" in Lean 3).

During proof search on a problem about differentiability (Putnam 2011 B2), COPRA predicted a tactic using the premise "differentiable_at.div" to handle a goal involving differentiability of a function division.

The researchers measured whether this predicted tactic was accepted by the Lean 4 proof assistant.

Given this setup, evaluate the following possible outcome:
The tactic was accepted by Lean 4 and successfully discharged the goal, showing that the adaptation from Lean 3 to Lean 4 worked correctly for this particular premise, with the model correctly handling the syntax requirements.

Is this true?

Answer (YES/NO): NO